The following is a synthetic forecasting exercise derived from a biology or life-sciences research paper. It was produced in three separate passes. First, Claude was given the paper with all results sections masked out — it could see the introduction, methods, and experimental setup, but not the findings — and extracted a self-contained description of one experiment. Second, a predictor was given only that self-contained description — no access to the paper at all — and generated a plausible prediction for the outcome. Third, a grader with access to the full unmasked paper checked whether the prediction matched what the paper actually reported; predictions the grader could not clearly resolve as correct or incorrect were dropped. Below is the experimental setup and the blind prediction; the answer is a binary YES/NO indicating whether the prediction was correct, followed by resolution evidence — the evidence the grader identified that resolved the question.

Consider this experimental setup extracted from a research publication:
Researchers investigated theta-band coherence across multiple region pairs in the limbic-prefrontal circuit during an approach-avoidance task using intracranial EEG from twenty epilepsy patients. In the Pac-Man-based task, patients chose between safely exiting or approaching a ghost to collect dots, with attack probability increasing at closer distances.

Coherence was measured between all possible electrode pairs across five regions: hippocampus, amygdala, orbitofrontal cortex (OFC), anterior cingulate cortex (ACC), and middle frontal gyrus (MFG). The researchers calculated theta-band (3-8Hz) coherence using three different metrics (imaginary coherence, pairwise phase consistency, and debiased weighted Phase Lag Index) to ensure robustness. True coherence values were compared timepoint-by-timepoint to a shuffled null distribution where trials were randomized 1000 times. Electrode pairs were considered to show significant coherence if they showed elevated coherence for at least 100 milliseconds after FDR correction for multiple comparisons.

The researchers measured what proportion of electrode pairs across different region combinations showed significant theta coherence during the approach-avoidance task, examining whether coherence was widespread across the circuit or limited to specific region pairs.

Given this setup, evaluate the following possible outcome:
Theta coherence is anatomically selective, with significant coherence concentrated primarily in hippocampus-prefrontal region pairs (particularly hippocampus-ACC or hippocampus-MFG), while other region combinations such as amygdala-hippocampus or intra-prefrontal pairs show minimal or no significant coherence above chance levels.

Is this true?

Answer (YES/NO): NO